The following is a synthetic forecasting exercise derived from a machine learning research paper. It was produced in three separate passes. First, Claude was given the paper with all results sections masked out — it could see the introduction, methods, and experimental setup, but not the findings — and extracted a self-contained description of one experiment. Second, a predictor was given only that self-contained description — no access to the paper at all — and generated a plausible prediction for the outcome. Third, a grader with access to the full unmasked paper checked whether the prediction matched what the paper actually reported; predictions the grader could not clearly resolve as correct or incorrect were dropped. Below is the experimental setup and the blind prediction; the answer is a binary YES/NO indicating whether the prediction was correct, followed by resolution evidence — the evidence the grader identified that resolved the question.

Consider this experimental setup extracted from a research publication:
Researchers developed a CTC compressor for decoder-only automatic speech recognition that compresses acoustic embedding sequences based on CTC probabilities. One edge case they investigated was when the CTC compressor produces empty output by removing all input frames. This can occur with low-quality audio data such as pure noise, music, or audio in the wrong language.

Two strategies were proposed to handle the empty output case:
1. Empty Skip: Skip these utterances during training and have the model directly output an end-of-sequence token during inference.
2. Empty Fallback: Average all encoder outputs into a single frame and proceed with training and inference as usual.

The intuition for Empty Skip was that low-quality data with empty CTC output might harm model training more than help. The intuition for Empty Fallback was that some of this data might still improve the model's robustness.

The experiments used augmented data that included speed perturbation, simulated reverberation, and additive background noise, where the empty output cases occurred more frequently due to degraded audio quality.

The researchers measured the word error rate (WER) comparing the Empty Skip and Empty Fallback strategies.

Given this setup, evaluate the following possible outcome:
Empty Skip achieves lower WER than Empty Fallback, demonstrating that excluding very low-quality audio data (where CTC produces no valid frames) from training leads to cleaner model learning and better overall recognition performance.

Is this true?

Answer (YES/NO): NO